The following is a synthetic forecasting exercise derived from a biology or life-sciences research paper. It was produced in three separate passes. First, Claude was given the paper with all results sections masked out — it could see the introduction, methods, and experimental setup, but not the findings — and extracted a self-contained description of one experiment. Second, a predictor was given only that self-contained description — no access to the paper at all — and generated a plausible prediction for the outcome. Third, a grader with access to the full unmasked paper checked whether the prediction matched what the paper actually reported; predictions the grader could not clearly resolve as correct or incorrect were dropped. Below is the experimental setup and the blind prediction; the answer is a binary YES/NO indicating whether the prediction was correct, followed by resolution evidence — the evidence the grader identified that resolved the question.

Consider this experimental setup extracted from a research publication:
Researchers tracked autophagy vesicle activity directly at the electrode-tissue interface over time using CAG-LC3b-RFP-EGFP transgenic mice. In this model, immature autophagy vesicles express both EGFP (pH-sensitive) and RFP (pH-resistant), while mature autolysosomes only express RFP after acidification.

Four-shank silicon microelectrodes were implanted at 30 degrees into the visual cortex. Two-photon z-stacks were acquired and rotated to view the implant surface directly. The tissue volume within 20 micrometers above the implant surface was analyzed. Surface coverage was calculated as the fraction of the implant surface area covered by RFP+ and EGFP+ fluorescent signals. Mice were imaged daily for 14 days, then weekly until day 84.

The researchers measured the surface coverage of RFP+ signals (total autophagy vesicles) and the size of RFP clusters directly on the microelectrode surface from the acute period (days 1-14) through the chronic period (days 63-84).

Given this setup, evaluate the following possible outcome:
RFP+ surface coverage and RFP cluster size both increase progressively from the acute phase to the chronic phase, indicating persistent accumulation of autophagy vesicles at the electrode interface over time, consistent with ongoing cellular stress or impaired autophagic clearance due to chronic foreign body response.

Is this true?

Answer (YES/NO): NO